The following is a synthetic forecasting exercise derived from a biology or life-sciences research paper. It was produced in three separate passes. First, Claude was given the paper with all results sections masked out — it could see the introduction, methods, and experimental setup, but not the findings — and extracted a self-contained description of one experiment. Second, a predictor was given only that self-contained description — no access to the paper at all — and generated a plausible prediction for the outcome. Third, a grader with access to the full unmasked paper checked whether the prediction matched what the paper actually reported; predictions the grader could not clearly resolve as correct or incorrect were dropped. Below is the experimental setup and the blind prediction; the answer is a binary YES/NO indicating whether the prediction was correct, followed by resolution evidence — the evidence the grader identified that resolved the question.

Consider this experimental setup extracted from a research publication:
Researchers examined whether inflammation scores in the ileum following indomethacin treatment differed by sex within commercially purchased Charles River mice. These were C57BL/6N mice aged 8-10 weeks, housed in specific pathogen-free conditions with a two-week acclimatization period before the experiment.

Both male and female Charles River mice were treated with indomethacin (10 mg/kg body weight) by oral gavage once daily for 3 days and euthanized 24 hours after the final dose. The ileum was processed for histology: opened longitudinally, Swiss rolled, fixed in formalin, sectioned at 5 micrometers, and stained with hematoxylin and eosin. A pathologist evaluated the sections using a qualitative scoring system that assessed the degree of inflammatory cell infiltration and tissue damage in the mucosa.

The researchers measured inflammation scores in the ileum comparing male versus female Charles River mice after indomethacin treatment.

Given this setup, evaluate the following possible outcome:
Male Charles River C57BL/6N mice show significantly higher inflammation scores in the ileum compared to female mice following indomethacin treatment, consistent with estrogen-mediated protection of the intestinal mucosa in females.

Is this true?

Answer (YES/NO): NO